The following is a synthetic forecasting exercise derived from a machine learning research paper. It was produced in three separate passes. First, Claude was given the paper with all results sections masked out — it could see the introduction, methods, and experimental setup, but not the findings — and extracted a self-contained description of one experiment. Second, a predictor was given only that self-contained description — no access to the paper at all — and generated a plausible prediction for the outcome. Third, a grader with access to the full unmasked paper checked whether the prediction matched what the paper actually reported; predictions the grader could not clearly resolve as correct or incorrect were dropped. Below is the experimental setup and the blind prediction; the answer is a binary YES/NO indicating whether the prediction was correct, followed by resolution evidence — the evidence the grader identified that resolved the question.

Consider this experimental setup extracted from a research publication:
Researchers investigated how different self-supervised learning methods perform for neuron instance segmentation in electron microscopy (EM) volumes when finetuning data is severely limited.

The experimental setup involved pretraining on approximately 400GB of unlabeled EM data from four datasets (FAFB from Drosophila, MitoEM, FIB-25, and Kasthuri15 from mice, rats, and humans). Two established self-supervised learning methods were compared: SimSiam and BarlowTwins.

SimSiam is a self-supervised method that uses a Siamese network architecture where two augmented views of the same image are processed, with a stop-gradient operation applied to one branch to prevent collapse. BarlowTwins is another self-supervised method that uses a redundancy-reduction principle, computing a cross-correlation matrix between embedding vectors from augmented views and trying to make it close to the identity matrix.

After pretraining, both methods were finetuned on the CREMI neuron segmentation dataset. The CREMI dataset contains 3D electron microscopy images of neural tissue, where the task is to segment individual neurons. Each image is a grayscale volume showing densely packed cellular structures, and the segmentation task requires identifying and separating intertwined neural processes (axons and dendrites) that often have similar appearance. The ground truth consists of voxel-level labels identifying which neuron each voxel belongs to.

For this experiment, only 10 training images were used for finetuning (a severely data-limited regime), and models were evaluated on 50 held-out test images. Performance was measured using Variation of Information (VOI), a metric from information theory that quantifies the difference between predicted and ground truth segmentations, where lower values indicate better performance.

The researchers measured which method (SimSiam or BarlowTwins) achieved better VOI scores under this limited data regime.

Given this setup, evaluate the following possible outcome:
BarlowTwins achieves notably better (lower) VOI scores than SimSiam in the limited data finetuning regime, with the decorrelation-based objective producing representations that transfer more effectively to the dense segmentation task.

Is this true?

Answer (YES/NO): NO